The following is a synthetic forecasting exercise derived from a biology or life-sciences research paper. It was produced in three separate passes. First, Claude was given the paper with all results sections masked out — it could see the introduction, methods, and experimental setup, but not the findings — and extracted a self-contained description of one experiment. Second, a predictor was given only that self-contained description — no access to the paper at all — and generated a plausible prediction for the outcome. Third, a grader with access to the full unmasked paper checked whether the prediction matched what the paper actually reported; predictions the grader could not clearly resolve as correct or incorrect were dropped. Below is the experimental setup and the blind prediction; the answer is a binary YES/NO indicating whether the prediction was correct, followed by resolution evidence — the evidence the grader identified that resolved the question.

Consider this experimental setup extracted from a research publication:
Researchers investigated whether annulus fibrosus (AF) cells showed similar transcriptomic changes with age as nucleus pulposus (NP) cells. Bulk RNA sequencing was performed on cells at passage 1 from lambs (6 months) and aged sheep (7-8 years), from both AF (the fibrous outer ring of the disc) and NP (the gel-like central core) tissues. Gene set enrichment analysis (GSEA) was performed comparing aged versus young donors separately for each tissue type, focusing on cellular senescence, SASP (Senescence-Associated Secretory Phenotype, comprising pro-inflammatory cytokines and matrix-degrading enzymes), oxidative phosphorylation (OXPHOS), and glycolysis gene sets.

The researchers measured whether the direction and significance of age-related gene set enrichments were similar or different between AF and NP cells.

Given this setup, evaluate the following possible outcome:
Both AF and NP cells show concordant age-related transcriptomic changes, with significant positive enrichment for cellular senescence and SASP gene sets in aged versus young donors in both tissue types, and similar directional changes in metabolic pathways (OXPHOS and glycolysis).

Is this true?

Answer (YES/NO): NO